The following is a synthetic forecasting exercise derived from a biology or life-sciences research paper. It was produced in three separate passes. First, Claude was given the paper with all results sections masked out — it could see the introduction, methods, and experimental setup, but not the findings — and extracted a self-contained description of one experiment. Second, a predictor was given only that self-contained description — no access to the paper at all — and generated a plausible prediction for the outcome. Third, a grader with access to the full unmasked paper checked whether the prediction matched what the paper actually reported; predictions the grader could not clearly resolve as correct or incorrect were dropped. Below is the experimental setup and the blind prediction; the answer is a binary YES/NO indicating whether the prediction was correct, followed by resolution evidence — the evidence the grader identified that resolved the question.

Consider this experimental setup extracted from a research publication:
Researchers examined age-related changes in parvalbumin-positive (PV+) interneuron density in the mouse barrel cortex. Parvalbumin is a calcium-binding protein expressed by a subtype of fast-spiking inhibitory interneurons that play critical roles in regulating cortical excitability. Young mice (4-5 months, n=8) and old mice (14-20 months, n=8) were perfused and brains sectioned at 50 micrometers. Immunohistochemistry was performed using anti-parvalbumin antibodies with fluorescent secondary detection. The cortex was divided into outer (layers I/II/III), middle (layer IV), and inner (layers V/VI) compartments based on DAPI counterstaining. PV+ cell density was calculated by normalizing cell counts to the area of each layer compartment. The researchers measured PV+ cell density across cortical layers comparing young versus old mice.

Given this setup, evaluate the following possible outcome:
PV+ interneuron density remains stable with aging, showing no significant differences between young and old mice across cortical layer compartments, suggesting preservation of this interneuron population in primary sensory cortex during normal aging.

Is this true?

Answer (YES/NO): NO